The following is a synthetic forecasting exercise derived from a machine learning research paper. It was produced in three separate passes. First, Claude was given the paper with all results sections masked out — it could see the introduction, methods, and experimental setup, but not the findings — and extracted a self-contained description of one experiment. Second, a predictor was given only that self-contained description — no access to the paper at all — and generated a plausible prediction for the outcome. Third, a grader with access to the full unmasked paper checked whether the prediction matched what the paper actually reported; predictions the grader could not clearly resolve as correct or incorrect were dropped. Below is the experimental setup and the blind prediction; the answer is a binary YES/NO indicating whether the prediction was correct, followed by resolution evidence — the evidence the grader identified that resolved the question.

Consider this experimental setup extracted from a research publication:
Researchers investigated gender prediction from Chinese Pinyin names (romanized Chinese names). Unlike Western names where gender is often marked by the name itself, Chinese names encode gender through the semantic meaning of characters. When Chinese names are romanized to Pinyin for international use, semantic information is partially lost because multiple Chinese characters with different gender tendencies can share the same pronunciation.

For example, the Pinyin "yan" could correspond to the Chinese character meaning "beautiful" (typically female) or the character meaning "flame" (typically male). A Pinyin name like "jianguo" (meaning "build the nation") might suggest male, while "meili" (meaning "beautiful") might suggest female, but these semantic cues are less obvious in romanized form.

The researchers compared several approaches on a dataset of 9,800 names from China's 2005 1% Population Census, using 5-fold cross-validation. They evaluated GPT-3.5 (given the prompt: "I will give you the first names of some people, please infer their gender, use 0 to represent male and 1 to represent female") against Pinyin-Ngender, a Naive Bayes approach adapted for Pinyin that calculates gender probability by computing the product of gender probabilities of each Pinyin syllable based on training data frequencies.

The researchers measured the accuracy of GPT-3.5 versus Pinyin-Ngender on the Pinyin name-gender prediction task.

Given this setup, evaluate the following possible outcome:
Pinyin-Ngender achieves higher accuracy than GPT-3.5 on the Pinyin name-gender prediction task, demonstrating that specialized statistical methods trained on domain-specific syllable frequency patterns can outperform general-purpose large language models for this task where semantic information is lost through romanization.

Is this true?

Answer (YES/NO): YES